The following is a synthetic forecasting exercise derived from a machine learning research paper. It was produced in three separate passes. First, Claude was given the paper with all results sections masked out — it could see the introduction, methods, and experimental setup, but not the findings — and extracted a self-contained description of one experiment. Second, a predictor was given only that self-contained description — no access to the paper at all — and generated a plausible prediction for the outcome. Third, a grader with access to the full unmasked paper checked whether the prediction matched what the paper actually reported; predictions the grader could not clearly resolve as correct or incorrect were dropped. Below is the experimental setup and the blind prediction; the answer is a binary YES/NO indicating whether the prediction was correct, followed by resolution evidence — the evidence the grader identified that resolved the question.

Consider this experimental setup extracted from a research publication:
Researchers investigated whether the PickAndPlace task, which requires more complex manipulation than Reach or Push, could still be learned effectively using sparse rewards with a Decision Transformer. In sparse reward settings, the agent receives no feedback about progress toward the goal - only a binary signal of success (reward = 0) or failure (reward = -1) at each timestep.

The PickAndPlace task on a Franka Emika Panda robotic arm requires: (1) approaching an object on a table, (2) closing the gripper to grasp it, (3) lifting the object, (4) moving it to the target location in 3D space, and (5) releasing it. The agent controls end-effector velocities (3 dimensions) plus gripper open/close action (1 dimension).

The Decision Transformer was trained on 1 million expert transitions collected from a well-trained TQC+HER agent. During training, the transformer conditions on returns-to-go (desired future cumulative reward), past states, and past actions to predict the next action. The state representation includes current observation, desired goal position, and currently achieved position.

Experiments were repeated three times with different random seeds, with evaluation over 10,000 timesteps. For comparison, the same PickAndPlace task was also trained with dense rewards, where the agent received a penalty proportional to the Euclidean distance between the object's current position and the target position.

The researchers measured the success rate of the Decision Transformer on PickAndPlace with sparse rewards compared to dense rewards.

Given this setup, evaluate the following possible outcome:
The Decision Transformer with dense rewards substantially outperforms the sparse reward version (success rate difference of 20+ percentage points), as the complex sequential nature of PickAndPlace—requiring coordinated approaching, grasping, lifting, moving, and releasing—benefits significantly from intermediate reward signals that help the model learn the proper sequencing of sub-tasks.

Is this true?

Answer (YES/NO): NO